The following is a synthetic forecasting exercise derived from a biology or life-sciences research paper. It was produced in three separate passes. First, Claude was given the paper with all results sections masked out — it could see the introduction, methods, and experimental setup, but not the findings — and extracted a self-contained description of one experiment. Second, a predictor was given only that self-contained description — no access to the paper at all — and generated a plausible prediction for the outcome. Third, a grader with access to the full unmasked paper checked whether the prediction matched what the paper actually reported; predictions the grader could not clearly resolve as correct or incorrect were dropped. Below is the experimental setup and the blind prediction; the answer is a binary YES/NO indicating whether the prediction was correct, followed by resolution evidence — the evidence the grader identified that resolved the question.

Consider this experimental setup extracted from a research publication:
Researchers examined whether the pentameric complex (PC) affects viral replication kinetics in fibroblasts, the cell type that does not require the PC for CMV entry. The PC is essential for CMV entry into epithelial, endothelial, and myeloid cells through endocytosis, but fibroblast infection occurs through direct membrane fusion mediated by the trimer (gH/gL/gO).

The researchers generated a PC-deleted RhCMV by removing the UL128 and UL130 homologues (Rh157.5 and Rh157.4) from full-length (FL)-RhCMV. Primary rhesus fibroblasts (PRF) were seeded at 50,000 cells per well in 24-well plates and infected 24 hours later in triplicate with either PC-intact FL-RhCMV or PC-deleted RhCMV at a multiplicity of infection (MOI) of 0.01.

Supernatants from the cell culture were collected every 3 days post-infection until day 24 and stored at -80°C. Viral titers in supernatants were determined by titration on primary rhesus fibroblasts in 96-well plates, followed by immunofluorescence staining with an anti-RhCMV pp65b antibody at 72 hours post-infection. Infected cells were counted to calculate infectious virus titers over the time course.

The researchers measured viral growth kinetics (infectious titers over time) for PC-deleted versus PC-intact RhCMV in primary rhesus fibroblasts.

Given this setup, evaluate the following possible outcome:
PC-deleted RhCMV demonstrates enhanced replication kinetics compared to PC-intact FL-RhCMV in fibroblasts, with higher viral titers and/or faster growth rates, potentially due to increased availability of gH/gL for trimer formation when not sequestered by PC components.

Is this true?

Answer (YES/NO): NO